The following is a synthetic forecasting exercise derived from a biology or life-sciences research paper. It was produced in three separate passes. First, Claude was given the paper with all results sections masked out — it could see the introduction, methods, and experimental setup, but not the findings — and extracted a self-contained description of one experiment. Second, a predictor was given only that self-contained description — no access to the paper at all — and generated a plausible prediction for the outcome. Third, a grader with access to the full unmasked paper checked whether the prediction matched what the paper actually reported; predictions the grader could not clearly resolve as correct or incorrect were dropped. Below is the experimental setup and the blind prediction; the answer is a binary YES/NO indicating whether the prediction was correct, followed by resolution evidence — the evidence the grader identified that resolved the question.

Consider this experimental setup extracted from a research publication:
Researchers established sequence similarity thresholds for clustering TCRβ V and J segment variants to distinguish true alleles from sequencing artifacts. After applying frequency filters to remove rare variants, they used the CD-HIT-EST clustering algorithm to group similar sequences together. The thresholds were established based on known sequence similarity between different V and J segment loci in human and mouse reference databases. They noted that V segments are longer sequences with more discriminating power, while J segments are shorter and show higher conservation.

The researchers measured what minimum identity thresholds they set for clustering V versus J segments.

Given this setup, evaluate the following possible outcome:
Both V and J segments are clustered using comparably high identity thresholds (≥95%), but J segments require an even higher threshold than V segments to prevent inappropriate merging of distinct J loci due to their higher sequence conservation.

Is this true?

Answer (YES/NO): NO